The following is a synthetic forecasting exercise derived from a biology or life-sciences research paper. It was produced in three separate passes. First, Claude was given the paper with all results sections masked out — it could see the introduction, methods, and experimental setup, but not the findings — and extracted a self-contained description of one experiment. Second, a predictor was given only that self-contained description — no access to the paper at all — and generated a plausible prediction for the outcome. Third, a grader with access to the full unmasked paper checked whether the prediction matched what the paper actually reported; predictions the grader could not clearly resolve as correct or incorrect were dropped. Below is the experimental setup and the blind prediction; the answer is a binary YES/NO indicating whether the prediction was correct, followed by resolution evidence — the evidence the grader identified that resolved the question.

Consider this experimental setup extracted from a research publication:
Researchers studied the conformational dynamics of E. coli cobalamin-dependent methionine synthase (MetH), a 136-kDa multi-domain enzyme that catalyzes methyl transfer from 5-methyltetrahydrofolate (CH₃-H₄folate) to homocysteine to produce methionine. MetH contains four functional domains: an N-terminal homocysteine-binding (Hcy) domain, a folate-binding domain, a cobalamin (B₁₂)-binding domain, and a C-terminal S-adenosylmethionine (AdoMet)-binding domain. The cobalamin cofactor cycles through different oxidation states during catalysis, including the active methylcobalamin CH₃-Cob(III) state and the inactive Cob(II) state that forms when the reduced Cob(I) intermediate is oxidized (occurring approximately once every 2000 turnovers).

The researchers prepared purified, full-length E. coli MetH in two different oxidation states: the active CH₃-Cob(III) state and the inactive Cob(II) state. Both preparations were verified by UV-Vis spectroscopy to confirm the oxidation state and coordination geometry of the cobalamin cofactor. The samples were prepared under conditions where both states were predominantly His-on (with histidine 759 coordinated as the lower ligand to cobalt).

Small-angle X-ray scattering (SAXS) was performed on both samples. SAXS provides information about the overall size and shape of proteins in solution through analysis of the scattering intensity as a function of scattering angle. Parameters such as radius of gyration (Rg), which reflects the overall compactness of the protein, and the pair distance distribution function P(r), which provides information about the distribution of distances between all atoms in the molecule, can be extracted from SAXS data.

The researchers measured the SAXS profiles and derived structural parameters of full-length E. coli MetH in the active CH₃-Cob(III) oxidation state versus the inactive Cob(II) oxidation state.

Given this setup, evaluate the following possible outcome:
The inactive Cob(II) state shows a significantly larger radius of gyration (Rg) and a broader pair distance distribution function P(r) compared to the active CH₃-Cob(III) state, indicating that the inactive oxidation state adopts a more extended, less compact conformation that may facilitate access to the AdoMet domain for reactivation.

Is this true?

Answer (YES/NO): NO